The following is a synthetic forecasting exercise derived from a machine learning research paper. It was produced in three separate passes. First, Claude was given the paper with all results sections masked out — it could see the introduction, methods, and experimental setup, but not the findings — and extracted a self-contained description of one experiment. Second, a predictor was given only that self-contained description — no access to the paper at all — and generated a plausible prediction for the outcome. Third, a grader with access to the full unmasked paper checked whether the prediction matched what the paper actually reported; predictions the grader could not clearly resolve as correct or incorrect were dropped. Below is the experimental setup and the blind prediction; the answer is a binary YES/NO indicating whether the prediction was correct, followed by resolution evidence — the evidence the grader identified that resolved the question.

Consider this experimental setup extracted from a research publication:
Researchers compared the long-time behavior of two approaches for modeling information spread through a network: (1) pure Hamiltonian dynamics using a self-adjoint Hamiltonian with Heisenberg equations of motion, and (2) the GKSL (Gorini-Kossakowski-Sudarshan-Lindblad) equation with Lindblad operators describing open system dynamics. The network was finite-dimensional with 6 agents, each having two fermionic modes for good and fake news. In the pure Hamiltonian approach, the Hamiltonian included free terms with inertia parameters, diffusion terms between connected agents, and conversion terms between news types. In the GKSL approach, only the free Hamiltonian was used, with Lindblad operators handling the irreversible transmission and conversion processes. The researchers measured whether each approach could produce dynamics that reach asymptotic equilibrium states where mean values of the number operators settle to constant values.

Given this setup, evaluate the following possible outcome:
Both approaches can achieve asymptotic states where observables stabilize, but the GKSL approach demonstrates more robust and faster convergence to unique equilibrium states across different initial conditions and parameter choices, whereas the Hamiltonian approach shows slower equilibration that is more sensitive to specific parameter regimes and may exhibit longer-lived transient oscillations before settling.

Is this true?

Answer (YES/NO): NO